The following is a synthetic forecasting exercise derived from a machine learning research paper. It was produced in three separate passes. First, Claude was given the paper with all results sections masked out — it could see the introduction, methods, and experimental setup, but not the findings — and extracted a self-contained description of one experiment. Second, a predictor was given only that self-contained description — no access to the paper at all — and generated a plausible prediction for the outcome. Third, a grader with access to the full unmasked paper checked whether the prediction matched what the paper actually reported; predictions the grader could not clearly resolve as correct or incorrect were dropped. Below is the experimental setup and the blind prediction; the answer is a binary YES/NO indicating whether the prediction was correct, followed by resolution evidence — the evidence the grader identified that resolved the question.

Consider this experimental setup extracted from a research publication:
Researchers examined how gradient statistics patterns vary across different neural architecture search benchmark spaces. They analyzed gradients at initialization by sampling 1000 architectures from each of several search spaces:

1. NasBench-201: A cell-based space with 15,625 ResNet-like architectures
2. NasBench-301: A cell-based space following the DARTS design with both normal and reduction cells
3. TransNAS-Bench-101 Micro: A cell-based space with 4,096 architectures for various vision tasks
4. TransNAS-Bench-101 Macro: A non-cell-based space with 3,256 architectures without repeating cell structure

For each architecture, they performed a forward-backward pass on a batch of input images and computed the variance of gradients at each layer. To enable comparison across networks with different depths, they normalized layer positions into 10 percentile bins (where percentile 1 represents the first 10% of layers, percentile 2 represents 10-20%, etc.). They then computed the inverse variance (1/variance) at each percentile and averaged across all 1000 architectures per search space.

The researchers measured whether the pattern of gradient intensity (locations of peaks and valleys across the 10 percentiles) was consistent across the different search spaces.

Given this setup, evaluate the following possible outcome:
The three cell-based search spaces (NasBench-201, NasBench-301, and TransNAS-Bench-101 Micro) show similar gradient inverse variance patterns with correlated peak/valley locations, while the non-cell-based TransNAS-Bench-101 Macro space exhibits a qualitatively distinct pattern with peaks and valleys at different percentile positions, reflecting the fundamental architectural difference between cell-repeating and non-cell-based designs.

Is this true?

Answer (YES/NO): NO